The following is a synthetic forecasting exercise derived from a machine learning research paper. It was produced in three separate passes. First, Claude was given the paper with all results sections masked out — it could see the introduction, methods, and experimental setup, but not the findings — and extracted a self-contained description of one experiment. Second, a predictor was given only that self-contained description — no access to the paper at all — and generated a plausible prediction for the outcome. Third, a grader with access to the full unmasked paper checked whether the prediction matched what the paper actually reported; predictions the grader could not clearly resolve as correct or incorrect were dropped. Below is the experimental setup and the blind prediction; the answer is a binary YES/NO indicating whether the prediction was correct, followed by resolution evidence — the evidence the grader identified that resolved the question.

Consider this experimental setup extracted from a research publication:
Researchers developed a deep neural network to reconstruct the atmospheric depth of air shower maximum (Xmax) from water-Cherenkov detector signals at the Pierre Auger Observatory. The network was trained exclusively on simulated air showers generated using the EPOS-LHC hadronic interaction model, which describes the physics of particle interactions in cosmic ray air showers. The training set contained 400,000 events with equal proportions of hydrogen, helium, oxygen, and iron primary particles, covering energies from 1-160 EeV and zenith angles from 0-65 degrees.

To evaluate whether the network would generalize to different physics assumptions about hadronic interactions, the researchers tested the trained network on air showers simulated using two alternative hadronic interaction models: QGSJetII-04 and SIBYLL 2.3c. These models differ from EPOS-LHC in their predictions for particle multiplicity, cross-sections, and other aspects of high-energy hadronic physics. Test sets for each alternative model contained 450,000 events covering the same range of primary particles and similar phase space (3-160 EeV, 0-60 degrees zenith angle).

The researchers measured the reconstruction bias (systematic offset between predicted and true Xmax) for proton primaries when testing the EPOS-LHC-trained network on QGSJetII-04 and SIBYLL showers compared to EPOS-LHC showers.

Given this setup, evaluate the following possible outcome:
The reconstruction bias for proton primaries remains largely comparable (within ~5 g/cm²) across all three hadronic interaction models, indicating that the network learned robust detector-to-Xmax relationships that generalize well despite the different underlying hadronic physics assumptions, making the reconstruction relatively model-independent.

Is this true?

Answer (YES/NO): NO